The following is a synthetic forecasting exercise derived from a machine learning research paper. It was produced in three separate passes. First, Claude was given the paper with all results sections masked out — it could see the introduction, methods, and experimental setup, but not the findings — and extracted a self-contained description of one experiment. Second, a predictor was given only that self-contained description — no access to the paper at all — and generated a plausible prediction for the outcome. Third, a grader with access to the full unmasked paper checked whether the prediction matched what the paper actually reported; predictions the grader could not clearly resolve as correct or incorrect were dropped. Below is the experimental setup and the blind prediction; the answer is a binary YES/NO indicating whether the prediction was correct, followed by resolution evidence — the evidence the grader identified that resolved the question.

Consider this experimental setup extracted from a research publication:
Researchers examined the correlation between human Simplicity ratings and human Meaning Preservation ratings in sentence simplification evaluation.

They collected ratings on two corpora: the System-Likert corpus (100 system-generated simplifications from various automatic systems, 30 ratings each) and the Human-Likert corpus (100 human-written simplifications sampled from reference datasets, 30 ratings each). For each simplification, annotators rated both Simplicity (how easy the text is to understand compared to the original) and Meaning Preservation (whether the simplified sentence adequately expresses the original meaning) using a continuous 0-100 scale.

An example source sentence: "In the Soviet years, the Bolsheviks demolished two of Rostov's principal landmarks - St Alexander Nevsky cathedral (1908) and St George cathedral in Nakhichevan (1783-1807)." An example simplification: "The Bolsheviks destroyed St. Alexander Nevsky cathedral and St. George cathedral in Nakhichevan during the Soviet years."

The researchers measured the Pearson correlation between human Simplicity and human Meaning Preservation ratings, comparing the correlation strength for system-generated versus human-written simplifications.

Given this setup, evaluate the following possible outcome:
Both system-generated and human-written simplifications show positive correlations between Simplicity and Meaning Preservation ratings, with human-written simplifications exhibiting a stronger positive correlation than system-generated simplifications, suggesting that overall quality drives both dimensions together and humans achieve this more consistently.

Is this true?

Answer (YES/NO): NO